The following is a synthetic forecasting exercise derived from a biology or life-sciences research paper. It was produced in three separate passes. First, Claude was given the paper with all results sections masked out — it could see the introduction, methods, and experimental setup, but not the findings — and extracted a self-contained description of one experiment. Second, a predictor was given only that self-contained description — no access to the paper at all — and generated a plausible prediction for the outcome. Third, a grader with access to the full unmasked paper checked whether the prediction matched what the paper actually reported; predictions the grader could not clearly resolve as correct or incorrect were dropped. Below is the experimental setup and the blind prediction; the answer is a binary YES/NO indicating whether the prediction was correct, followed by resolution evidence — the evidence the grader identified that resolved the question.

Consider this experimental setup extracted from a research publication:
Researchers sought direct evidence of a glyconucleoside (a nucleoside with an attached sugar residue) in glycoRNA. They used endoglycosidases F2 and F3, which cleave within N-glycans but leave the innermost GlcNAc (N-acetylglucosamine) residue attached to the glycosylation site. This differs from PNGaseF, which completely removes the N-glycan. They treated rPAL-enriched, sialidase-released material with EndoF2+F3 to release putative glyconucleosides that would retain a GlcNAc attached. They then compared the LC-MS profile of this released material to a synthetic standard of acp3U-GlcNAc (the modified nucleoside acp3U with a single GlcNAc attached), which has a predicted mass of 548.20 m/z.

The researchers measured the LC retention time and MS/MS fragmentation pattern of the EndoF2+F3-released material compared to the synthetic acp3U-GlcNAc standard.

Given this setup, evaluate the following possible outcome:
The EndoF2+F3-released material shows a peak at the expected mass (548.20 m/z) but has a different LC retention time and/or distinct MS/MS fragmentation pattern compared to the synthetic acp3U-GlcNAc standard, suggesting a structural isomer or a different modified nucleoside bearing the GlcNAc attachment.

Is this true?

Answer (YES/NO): NO